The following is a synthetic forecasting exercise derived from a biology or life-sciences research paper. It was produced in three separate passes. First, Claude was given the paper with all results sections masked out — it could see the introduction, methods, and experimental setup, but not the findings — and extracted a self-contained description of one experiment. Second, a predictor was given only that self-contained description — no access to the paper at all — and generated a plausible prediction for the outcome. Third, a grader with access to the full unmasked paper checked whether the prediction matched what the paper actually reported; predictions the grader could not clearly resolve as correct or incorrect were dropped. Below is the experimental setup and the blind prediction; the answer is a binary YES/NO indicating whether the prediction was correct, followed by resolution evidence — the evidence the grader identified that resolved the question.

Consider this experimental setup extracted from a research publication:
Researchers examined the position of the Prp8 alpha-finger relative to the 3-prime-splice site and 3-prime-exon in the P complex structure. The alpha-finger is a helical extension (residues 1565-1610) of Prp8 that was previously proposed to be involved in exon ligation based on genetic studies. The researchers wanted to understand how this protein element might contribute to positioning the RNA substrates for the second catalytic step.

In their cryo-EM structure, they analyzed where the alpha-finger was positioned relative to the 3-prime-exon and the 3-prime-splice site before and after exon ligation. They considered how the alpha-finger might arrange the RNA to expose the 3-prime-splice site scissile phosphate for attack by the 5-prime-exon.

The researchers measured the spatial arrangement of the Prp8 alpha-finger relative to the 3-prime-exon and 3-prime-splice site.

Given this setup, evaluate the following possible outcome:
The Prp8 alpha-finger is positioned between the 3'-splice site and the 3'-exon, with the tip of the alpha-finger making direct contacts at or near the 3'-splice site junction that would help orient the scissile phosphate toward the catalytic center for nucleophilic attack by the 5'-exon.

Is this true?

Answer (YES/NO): YES